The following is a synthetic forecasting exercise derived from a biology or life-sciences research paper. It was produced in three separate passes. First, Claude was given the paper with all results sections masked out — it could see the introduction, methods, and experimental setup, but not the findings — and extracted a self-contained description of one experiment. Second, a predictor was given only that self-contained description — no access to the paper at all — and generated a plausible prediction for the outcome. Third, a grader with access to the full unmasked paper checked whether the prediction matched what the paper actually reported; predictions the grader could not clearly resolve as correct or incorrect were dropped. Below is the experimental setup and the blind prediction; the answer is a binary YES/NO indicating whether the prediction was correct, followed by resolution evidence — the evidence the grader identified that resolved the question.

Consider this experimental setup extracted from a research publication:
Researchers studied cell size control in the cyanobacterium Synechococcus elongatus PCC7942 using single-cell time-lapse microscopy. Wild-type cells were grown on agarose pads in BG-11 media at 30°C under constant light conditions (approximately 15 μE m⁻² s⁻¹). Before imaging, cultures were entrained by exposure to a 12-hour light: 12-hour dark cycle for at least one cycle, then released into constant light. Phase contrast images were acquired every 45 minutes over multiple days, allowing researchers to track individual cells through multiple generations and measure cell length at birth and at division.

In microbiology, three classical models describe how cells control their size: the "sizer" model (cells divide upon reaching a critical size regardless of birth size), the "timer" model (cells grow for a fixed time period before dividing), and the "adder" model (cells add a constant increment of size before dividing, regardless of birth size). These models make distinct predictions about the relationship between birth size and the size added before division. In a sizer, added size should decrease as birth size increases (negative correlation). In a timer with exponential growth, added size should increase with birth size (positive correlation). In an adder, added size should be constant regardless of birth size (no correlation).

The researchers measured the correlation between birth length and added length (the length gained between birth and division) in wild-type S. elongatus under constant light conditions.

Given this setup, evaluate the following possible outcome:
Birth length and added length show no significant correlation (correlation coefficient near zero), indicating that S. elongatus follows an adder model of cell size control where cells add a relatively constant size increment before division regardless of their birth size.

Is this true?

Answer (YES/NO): NO